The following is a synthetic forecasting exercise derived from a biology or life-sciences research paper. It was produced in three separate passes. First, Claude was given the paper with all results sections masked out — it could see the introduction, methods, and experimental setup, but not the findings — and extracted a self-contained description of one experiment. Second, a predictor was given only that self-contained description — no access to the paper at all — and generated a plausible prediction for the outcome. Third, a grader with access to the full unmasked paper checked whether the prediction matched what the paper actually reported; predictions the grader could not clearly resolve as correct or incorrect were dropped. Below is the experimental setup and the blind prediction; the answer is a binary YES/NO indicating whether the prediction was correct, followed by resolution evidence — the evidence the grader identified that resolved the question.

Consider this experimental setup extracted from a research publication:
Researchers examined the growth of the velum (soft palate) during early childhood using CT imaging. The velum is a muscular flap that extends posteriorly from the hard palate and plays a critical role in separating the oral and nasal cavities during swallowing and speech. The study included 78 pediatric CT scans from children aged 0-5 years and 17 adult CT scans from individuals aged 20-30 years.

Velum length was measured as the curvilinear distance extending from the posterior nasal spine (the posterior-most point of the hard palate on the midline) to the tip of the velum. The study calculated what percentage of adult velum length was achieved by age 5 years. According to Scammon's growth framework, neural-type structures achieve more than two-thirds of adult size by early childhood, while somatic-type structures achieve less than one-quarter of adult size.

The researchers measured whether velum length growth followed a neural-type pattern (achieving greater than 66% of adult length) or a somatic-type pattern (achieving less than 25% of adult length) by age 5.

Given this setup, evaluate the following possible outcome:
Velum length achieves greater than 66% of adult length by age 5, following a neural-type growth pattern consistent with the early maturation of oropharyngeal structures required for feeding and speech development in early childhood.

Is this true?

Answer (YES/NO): NO